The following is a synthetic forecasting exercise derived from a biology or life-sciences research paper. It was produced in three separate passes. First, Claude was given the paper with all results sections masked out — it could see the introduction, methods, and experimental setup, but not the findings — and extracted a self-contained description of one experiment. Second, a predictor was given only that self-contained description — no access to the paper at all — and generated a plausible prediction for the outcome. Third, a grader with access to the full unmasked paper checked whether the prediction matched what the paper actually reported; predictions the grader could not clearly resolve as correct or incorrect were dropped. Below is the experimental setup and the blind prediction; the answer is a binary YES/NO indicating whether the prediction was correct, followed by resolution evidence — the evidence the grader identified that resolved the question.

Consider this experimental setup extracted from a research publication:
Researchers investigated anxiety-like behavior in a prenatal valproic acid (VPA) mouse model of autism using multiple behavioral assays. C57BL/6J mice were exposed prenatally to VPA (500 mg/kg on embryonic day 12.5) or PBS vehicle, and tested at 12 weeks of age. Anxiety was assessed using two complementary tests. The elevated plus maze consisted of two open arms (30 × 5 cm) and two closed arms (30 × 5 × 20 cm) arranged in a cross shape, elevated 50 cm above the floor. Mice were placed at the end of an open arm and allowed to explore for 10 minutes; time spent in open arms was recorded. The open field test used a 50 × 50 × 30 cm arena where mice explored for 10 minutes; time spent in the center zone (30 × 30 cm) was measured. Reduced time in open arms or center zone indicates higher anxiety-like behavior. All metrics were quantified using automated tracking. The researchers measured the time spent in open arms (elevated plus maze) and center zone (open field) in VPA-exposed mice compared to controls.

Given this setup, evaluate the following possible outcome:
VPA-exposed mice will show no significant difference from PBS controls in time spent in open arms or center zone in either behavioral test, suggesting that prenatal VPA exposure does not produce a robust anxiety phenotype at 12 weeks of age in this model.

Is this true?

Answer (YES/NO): NO